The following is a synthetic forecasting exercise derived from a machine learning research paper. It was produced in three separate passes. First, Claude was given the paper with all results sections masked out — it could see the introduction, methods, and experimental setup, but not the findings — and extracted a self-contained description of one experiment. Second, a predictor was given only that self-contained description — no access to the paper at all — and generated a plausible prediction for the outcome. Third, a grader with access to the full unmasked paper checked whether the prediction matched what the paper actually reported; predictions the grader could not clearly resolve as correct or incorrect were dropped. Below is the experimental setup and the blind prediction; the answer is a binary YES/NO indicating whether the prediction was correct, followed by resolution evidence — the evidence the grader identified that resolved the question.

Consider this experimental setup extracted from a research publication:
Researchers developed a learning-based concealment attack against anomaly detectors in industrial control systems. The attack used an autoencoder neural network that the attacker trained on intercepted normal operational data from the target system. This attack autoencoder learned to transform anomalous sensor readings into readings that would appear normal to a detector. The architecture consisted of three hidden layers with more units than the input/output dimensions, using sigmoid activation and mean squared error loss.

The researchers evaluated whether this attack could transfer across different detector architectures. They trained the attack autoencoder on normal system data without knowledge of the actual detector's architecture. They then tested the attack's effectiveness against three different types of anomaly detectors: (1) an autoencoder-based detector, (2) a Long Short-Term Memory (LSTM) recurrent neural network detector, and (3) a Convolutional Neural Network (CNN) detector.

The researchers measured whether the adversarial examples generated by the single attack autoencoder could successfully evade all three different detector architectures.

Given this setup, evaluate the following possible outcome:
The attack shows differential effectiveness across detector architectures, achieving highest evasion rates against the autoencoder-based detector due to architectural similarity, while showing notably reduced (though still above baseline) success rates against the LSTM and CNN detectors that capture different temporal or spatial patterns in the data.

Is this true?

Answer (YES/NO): NO